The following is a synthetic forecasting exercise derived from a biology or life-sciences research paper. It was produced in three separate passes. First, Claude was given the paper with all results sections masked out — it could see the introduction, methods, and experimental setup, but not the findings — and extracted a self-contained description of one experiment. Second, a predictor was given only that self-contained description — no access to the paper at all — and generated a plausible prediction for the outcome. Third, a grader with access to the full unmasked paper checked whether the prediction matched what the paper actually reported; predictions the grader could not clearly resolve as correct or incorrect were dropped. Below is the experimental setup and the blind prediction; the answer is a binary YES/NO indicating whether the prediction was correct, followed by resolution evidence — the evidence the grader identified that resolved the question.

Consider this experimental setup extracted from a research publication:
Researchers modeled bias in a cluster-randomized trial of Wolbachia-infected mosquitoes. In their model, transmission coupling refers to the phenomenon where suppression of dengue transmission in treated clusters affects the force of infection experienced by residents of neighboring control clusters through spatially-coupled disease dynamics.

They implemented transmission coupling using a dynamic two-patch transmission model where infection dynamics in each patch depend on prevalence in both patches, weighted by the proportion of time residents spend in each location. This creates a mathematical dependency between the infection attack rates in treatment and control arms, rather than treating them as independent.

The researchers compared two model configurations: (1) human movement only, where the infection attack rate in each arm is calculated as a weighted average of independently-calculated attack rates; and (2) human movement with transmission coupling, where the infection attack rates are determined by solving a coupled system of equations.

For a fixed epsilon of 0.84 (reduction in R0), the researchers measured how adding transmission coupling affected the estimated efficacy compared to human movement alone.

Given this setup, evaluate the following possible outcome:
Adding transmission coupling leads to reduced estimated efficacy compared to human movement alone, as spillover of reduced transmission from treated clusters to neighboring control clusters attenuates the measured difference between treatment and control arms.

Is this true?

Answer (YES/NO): YES